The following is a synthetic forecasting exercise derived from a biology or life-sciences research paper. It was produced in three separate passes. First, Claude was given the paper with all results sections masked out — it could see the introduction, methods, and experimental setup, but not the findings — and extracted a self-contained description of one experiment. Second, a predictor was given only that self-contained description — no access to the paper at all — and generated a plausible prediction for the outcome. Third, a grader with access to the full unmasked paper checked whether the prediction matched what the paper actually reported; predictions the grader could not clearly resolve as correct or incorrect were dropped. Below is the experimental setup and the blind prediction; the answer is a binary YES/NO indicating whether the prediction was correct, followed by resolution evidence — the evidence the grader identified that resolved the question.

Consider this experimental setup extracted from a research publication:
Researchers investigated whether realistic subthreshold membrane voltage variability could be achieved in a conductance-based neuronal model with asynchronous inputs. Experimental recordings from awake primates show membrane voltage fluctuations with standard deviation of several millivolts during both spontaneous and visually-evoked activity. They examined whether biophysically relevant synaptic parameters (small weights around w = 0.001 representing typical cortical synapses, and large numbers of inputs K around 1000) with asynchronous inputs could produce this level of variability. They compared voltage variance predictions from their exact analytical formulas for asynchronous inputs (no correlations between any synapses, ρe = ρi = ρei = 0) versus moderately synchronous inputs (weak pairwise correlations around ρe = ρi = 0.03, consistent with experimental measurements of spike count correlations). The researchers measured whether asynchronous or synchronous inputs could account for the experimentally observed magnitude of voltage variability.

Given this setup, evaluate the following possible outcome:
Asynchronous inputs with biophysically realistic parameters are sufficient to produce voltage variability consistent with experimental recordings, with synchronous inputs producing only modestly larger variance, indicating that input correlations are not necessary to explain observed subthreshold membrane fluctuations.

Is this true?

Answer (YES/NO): NO